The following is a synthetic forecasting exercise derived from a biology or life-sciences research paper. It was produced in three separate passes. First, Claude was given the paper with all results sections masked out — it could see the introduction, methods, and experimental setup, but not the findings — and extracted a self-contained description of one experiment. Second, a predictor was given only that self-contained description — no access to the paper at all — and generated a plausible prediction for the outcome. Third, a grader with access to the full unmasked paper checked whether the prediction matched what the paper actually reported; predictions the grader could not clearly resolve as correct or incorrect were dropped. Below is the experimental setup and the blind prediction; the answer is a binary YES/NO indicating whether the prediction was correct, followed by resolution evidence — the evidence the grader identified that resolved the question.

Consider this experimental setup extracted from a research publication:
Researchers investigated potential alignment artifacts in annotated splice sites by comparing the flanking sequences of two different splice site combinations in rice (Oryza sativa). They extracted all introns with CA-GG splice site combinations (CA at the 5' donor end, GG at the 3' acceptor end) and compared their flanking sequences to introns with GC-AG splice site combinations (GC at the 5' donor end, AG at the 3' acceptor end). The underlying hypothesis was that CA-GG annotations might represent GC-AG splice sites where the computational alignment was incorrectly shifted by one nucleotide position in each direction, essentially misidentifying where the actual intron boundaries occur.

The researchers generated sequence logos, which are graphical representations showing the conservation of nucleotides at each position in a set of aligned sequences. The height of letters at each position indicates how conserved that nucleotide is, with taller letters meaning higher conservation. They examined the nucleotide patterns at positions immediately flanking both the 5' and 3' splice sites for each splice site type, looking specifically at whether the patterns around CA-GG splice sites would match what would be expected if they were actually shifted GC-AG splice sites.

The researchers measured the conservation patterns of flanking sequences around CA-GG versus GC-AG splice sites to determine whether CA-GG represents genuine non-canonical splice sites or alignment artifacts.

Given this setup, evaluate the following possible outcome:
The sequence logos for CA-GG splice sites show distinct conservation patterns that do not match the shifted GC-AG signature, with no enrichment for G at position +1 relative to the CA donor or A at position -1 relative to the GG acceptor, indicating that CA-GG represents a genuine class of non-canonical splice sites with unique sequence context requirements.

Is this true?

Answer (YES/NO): NO